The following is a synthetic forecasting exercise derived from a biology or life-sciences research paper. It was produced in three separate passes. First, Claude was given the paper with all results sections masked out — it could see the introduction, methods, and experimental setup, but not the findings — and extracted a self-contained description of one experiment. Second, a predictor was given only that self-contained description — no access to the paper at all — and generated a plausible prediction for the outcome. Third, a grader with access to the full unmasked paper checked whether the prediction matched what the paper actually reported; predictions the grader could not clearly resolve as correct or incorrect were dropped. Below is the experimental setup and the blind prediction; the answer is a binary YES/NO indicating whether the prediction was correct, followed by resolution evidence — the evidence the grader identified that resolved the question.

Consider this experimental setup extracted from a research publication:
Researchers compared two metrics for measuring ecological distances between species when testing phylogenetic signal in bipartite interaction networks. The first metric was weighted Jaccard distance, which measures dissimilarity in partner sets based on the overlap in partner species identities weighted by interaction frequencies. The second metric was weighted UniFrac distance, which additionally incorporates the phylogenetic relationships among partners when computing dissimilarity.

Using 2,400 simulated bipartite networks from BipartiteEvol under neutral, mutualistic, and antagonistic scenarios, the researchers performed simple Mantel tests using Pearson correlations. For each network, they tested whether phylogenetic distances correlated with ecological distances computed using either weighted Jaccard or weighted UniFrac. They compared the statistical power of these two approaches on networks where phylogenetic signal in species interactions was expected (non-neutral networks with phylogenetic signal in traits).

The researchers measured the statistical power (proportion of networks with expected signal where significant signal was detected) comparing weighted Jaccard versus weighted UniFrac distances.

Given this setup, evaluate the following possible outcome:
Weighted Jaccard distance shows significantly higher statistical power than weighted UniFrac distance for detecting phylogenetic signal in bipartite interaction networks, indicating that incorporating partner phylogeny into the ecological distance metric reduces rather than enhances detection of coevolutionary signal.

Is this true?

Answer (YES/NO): NO